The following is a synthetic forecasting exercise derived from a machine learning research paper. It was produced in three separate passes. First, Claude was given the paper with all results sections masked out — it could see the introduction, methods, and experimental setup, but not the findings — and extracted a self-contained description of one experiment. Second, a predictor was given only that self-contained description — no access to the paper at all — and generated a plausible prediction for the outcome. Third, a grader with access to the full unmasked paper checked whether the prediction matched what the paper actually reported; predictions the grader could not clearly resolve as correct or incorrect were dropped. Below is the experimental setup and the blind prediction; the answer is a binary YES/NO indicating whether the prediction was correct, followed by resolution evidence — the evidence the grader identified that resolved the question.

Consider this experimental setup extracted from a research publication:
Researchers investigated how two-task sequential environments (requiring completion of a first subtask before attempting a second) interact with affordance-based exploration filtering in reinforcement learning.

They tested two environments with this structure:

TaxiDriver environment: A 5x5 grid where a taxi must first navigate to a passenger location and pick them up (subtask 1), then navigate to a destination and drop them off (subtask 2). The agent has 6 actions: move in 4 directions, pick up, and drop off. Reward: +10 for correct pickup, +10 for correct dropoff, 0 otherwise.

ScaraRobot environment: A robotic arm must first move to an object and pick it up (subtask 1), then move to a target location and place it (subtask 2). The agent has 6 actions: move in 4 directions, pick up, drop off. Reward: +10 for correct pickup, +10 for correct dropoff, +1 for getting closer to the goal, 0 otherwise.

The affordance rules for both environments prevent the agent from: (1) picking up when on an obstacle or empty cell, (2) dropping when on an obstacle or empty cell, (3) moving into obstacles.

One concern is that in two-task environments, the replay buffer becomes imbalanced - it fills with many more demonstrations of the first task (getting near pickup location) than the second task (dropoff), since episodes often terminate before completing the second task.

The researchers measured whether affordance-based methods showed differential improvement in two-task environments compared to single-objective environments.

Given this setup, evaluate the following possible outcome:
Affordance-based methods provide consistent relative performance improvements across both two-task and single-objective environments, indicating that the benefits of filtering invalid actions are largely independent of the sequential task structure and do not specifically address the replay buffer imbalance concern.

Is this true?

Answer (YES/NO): NO